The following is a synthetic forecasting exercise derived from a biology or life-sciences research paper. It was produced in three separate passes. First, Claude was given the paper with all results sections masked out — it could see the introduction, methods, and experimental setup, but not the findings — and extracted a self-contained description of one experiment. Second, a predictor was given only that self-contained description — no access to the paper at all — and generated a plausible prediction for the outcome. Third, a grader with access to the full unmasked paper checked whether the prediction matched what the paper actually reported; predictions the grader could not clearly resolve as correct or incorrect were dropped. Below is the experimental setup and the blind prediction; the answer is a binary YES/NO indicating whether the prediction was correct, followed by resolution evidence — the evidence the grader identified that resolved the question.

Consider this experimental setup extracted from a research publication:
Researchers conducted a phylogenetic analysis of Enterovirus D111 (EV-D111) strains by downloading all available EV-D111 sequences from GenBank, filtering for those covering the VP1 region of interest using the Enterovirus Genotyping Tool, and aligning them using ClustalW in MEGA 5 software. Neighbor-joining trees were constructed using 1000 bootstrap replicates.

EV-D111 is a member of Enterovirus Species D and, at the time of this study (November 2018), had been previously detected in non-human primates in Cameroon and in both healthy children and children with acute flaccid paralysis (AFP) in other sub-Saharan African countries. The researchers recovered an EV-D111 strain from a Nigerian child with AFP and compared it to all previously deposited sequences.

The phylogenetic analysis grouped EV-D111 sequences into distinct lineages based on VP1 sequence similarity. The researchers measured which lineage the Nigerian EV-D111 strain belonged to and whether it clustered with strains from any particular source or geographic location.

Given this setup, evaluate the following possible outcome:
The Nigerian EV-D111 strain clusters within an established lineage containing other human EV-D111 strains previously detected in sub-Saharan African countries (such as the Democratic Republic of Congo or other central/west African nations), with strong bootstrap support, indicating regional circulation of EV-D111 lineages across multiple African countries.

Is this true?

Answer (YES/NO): NO